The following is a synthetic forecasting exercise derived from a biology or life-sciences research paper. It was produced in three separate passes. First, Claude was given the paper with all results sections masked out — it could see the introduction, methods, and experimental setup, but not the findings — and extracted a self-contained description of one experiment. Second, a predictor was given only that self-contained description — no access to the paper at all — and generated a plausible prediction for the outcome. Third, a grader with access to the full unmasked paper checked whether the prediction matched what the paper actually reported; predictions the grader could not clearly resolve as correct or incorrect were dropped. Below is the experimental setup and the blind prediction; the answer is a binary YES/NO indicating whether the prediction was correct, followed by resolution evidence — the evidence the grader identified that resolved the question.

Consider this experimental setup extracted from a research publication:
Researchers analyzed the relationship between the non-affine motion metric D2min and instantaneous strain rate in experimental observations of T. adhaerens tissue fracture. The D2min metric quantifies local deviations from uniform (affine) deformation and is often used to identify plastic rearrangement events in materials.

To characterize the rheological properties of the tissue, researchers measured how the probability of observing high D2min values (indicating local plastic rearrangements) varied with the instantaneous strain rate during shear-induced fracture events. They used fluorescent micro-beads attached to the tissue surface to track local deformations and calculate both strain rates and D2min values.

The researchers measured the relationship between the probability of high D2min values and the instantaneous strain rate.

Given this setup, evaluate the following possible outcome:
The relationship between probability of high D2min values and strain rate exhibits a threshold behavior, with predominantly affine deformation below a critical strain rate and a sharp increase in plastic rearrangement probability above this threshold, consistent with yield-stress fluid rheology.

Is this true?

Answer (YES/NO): YES